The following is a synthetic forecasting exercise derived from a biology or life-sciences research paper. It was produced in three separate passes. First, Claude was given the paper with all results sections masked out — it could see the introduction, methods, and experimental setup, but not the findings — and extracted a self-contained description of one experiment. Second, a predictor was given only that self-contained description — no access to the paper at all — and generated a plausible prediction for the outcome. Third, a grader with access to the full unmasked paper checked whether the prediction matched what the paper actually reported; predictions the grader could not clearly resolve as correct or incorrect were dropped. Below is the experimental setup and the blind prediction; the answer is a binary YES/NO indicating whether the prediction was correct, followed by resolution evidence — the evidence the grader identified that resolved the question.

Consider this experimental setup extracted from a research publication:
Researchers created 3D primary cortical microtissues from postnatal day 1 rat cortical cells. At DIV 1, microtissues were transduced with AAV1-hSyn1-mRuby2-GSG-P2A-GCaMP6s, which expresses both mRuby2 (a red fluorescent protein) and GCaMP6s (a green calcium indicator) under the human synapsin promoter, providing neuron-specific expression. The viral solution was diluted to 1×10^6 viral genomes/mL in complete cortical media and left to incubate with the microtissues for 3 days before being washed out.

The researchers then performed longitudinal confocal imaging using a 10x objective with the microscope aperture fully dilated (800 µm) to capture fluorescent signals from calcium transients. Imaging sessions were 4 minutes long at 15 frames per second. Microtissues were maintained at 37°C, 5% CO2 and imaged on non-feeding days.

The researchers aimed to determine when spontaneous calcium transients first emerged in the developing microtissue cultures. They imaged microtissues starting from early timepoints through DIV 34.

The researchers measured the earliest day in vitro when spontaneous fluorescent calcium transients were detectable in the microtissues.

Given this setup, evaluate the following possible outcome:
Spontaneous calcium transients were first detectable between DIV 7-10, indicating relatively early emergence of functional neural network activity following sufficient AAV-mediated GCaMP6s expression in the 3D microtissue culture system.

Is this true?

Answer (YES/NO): NO